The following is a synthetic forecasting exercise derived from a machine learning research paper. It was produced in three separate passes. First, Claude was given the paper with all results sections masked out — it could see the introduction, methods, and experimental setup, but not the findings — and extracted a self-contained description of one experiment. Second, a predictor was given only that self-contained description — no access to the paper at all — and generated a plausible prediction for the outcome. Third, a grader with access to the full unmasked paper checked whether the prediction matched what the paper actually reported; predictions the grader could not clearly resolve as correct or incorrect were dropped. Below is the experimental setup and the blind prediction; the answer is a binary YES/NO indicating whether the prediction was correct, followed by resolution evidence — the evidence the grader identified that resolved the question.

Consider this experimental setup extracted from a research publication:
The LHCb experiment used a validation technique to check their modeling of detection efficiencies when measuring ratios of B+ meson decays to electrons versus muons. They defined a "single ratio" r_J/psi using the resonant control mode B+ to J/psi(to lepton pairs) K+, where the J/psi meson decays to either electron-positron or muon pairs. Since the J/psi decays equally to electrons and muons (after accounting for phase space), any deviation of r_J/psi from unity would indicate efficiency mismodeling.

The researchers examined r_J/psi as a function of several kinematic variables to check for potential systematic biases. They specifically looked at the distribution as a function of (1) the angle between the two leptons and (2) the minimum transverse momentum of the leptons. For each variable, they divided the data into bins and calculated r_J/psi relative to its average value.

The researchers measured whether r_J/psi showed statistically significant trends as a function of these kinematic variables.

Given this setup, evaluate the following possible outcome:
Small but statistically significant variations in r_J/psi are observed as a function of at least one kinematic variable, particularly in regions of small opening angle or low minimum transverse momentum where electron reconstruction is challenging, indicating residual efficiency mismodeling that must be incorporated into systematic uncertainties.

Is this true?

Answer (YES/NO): NO